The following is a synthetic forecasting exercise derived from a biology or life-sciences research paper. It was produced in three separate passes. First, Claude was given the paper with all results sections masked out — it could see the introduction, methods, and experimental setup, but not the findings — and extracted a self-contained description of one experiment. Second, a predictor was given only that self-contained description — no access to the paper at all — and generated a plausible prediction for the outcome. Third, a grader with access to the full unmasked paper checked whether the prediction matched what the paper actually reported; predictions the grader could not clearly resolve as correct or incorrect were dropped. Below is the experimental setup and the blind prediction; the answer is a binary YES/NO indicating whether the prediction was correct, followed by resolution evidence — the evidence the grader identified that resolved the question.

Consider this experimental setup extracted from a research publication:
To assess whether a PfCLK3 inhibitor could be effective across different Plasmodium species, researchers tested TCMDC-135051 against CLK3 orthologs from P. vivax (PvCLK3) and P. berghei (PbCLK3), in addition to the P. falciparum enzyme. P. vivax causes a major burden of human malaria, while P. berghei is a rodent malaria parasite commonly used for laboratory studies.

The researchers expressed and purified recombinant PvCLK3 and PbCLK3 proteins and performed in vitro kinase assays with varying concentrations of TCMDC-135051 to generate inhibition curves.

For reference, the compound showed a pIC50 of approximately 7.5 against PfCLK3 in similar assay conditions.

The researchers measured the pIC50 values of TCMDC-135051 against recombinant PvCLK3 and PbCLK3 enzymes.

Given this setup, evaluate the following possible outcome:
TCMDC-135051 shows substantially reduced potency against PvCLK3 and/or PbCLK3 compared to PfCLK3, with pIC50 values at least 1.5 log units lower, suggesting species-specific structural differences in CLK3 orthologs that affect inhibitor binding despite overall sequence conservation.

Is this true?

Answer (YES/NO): NO